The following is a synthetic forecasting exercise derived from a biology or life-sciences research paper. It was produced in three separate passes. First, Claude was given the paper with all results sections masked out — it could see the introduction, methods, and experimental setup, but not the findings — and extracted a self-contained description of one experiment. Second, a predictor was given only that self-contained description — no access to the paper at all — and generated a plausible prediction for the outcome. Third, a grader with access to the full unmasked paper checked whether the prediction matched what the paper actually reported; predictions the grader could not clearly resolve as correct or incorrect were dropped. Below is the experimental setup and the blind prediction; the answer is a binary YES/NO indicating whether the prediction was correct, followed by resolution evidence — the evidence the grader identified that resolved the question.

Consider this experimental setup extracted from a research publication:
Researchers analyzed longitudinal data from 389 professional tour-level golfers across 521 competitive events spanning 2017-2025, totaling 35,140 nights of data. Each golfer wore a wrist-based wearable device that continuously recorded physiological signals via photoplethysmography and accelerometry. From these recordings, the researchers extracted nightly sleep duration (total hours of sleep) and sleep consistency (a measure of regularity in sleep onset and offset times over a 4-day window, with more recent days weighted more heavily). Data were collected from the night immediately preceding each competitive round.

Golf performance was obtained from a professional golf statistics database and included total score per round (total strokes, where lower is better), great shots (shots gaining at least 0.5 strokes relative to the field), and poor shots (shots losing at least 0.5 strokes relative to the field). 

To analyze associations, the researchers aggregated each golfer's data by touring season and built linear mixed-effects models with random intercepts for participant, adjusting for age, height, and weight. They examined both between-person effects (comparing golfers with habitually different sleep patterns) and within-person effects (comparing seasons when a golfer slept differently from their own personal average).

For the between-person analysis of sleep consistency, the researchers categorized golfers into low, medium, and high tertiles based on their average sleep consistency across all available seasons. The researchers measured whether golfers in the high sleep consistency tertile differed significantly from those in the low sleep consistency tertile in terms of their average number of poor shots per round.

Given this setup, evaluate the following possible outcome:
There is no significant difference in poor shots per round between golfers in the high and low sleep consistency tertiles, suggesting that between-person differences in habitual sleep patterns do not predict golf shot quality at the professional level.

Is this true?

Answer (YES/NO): YES